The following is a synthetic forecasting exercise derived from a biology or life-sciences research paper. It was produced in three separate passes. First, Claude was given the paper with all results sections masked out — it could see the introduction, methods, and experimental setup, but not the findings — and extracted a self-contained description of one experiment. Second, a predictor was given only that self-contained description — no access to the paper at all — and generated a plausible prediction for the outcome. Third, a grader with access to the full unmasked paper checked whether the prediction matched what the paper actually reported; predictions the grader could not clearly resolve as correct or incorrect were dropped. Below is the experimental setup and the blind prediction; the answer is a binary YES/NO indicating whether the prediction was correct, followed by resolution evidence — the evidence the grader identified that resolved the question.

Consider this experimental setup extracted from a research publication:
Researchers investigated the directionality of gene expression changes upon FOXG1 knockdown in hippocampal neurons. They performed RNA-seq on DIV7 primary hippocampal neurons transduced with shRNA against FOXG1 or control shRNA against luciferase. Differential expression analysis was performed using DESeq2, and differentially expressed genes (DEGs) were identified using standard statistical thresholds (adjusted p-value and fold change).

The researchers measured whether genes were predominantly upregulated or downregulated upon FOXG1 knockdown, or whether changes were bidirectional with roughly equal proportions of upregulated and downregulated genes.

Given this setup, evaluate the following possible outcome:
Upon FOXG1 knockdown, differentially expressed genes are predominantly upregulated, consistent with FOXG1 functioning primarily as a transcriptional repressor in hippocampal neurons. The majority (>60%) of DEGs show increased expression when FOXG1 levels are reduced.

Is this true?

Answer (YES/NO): NO